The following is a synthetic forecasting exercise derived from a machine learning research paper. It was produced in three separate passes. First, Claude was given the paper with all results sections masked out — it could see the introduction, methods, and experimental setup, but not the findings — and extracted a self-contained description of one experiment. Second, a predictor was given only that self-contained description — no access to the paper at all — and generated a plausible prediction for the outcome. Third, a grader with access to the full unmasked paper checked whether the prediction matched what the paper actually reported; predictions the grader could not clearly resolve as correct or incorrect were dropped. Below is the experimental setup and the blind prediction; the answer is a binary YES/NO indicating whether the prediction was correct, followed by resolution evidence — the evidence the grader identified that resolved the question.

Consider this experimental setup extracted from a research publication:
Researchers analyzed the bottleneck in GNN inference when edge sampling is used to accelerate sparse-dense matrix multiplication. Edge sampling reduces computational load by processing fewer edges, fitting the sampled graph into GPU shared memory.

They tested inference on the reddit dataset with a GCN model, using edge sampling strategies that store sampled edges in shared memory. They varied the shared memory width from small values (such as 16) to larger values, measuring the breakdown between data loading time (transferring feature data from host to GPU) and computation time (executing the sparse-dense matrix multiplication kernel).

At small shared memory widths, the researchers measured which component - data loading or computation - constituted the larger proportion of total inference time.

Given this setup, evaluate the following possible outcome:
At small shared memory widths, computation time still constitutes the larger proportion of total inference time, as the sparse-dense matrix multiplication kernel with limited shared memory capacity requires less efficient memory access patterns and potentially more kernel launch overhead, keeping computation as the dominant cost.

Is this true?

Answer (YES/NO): NO